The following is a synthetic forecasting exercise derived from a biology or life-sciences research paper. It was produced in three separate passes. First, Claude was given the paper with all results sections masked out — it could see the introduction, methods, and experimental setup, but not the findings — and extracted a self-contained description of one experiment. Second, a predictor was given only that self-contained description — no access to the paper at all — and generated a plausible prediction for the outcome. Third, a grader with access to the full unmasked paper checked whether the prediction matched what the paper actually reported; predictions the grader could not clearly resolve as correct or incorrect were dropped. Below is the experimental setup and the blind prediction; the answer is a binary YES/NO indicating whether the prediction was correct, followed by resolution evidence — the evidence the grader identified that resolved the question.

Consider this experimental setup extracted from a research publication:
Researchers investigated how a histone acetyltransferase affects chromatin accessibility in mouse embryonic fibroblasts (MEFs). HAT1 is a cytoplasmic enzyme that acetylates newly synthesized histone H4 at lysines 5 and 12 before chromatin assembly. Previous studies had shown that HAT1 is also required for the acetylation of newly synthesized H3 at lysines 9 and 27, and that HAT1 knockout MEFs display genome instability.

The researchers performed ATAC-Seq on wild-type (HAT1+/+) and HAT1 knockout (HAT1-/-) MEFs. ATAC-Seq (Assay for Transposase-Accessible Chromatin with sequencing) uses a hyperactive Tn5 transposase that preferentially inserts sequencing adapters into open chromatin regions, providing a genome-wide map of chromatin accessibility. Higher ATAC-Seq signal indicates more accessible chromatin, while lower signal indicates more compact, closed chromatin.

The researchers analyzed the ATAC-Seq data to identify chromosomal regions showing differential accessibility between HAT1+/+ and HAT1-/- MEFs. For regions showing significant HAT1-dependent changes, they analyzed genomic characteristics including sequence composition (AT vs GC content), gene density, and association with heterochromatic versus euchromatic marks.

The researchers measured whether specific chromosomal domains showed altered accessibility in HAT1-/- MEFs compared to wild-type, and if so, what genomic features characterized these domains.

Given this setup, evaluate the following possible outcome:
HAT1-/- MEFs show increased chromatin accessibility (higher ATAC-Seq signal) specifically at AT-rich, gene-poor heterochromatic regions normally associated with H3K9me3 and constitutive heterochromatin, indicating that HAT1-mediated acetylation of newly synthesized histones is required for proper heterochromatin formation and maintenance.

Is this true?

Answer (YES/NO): NO